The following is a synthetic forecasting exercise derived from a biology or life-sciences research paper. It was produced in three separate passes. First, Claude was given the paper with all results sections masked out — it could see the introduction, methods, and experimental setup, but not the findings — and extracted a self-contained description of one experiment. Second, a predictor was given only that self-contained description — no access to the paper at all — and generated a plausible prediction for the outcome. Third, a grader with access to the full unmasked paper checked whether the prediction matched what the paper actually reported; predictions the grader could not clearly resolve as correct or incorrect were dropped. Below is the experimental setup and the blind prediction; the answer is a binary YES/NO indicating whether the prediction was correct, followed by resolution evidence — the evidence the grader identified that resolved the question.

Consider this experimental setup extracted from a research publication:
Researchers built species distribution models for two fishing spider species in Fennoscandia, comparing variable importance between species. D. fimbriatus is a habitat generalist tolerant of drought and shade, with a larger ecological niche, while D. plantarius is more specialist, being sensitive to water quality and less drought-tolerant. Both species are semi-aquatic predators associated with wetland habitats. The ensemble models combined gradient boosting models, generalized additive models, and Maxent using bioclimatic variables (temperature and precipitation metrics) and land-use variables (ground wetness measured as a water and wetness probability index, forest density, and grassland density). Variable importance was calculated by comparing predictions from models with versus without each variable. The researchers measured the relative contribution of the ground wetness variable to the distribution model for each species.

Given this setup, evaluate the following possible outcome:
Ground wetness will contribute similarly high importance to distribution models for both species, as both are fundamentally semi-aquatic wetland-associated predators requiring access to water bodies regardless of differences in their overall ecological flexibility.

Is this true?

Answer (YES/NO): NO